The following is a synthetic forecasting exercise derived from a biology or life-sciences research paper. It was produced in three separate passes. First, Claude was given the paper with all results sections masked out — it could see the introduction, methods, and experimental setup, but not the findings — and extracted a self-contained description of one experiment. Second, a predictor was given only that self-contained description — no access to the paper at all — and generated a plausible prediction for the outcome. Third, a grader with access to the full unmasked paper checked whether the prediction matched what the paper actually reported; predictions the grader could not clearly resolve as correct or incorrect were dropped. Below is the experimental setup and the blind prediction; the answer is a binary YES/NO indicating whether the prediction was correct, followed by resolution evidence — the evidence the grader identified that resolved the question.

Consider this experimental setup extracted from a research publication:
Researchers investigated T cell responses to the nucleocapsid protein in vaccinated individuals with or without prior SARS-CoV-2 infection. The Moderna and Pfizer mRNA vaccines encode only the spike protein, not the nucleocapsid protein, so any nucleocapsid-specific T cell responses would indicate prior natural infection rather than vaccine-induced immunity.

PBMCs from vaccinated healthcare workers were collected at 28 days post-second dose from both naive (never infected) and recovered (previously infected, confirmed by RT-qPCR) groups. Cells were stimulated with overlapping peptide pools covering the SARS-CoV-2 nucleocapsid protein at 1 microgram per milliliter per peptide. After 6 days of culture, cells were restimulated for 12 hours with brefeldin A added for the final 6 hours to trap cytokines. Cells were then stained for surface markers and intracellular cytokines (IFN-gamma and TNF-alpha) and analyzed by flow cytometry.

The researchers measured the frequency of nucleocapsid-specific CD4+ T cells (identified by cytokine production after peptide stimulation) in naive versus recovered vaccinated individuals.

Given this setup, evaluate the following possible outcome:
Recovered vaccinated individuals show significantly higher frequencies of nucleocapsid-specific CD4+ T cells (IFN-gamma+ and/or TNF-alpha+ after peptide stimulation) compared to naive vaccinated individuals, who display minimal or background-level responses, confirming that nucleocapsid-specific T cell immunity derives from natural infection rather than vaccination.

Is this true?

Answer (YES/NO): NO